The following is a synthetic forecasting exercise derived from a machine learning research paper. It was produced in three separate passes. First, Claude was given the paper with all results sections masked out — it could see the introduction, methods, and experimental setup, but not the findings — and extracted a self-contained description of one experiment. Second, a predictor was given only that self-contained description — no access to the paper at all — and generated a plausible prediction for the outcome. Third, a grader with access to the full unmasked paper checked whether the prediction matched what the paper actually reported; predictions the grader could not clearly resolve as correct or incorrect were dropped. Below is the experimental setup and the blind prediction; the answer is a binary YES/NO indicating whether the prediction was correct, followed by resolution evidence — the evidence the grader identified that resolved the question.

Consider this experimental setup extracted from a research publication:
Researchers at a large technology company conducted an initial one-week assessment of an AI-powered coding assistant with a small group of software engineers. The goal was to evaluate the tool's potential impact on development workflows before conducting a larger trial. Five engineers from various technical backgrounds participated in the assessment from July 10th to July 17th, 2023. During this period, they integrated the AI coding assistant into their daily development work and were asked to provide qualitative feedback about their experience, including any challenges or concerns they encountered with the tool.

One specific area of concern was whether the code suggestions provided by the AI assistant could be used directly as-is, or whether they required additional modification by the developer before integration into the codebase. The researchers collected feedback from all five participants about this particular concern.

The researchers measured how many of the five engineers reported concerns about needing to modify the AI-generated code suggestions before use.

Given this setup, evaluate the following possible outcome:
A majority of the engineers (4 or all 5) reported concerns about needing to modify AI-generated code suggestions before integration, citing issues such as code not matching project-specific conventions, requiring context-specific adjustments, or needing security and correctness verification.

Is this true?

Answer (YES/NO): NO